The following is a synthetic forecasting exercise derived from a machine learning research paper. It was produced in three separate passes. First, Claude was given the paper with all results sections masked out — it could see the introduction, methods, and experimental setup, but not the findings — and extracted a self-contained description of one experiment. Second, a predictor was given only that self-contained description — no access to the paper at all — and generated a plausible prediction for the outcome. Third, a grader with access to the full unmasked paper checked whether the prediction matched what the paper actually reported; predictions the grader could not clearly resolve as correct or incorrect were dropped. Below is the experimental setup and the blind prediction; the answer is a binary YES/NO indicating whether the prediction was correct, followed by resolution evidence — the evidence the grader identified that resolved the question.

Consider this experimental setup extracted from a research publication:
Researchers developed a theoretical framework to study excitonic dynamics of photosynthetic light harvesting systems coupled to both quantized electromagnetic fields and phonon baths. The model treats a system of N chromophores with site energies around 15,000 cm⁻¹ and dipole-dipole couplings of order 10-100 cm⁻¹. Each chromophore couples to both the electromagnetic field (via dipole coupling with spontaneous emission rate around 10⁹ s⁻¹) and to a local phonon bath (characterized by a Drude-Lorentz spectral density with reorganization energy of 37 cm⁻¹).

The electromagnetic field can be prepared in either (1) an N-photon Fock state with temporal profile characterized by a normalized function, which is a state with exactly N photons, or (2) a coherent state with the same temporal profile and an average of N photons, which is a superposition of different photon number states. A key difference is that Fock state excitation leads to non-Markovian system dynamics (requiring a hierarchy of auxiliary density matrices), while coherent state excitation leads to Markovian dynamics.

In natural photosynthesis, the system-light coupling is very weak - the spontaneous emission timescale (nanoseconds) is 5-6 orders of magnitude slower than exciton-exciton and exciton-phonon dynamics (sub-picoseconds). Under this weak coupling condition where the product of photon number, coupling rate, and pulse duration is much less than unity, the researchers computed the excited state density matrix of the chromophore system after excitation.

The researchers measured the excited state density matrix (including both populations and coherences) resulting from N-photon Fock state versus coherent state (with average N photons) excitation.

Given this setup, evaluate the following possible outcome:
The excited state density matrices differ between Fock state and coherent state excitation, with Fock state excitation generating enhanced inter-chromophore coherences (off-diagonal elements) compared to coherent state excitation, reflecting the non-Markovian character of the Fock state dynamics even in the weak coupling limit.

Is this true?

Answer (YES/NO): NO